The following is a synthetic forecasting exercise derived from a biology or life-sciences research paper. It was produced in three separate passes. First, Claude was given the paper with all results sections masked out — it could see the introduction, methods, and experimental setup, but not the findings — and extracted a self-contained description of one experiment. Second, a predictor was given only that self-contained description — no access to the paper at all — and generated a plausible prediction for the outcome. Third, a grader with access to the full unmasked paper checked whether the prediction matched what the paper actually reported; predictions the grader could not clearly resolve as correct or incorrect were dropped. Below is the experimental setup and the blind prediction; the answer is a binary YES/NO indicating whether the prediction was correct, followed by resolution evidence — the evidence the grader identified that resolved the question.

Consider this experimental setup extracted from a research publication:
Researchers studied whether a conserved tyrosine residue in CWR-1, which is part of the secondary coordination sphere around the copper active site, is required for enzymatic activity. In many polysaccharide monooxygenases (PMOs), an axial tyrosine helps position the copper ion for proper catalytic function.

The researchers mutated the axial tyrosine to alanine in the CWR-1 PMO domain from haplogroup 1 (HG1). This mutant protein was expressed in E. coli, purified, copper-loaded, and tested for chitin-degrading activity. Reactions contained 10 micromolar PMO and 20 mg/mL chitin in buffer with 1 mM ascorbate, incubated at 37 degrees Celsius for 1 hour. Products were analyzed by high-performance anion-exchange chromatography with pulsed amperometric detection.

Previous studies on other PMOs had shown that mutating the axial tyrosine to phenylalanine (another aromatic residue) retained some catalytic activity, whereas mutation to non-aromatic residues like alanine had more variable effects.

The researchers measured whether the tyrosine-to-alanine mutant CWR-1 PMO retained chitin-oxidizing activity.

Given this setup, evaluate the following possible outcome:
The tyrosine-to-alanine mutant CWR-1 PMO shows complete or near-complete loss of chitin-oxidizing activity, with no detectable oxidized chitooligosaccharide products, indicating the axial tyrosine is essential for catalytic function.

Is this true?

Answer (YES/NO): YES